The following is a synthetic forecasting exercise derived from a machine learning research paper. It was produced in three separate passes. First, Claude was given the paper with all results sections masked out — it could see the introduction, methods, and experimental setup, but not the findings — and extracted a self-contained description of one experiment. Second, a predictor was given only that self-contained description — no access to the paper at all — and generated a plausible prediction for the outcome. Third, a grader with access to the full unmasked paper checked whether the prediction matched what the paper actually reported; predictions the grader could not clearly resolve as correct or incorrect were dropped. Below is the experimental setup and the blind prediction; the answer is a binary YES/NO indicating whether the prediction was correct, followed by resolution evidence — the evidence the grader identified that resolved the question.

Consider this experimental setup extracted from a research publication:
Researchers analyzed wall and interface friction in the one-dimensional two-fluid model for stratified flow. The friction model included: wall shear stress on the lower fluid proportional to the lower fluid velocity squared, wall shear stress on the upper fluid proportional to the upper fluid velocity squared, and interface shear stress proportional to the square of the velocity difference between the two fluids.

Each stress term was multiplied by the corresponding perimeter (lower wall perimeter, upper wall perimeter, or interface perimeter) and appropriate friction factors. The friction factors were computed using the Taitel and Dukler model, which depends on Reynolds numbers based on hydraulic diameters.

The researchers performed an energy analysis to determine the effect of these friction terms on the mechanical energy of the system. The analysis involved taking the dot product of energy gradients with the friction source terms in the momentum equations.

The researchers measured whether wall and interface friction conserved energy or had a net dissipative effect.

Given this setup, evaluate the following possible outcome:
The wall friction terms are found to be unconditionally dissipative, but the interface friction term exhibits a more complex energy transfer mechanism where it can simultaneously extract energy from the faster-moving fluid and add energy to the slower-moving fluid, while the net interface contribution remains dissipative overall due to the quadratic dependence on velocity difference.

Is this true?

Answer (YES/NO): NO